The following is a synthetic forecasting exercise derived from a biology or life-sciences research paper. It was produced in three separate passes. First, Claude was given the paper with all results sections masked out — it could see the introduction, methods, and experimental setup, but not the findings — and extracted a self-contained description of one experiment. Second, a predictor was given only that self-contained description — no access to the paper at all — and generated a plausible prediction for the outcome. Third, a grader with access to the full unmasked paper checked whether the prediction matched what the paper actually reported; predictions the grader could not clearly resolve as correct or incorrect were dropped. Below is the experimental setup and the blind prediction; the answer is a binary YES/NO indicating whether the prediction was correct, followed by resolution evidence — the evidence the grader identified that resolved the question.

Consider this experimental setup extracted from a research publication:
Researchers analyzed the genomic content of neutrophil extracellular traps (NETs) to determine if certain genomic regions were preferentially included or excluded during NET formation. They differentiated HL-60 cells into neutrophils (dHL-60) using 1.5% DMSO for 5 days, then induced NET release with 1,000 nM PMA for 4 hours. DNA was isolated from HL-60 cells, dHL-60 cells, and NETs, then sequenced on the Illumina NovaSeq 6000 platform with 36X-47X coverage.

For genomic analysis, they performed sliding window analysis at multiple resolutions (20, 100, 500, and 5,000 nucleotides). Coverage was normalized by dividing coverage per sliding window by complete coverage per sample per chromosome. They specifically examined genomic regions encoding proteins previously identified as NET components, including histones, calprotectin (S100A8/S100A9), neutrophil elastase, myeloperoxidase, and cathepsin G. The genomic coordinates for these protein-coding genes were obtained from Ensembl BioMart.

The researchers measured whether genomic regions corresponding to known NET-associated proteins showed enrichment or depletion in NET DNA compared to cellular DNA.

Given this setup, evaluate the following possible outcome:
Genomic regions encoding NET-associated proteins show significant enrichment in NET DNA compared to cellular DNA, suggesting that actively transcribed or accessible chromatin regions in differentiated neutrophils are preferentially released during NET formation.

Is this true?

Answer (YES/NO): NO